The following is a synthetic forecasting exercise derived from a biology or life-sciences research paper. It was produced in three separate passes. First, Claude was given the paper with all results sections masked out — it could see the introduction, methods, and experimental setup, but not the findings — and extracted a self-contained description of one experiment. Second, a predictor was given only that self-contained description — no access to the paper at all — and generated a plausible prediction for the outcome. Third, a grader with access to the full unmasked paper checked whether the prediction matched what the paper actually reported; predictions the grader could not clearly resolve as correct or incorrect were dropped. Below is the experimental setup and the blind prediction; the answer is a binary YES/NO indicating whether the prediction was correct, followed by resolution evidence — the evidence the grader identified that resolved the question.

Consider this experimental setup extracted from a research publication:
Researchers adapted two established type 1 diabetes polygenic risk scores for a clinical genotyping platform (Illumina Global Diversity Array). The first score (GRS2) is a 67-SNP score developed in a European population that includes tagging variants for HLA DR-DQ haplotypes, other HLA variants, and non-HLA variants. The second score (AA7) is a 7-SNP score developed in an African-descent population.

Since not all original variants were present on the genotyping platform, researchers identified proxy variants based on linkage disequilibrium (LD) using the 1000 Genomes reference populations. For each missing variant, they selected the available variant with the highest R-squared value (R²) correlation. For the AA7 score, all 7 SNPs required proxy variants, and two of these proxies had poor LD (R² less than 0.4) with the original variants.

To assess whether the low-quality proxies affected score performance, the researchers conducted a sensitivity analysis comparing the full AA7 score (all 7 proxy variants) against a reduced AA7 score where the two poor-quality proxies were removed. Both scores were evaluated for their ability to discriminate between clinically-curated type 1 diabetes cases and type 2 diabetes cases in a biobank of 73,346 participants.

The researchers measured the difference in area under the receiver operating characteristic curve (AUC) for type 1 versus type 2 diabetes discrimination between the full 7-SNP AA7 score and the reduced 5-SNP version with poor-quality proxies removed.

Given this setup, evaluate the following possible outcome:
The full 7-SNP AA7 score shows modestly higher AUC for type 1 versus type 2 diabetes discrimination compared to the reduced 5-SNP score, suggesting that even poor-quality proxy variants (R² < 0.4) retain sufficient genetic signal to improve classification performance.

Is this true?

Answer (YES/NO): NO